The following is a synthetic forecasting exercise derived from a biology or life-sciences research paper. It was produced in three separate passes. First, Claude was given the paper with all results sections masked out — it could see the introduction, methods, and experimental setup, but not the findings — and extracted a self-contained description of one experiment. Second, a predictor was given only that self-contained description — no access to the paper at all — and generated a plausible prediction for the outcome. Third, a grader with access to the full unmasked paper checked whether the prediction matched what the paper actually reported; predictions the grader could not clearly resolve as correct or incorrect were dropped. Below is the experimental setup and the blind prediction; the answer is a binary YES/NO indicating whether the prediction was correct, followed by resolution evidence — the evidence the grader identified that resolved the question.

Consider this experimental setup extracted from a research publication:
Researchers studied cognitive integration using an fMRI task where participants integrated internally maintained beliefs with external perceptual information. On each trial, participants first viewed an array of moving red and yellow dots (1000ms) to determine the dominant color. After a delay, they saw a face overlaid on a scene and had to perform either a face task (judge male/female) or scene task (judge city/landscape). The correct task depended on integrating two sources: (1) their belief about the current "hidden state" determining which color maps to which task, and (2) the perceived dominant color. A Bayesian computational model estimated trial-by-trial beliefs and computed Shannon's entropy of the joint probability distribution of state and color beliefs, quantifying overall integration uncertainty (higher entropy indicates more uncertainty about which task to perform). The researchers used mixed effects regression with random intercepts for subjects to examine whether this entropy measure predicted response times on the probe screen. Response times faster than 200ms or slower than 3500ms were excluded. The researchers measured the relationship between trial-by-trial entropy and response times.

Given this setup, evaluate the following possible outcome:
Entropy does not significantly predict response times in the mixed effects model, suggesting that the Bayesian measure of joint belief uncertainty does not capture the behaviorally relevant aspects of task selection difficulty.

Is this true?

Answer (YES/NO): NO